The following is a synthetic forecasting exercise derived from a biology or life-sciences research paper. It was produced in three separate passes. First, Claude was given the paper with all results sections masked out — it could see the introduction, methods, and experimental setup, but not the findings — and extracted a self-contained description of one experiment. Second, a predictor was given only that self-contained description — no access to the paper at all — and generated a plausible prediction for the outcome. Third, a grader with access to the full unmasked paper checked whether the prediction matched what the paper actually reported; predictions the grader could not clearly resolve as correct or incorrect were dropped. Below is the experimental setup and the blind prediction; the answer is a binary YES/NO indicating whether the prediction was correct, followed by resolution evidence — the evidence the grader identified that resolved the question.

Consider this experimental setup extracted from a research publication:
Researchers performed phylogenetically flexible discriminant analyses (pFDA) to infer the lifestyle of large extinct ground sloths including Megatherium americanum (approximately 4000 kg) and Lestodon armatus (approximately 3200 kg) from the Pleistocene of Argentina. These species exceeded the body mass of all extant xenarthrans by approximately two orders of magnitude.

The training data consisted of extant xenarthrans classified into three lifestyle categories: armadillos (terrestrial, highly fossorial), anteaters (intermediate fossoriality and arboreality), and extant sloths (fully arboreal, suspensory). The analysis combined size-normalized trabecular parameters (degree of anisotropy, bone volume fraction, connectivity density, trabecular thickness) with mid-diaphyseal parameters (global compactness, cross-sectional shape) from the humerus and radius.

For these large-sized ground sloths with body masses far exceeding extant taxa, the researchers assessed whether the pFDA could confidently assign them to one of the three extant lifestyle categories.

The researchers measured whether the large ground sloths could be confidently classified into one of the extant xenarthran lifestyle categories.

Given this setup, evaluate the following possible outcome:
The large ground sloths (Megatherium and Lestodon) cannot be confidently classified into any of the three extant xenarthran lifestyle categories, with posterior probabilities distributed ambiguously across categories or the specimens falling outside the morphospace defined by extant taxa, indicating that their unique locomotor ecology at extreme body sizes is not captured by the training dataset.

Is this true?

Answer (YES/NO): YES